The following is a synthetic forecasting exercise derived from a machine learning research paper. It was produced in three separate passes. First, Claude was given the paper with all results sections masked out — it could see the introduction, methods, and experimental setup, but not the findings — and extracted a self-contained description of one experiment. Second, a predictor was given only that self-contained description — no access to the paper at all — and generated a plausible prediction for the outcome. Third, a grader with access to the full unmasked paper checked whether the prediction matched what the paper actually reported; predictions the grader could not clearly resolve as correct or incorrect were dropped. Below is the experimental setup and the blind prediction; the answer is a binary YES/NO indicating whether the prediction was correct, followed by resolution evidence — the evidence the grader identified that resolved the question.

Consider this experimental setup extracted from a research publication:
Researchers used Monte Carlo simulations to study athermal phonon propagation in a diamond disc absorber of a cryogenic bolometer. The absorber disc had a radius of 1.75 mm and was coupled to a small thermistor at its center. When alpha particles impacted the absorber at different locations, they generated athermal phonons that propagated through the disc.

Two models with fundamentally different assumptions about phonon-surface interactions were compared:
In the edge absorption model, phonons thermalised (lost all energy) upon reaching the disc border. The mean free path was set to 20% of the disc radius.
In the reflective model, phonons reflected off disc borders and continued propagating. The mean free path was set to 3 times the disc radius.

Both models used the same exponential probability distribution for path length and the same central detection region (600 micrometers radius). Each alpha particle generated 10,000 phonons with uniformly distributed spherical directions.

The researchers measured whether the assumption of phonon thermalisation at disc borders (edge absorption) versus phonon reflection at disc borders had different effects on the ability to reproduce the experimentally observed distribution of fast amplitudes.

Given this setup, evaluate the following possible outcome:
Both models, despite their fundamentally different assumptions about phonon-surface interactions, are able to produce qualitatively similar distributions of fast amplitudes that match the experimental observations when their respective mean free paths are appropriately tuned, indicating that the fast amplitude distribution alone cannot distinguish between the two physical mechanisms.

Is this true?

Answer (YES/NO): NO